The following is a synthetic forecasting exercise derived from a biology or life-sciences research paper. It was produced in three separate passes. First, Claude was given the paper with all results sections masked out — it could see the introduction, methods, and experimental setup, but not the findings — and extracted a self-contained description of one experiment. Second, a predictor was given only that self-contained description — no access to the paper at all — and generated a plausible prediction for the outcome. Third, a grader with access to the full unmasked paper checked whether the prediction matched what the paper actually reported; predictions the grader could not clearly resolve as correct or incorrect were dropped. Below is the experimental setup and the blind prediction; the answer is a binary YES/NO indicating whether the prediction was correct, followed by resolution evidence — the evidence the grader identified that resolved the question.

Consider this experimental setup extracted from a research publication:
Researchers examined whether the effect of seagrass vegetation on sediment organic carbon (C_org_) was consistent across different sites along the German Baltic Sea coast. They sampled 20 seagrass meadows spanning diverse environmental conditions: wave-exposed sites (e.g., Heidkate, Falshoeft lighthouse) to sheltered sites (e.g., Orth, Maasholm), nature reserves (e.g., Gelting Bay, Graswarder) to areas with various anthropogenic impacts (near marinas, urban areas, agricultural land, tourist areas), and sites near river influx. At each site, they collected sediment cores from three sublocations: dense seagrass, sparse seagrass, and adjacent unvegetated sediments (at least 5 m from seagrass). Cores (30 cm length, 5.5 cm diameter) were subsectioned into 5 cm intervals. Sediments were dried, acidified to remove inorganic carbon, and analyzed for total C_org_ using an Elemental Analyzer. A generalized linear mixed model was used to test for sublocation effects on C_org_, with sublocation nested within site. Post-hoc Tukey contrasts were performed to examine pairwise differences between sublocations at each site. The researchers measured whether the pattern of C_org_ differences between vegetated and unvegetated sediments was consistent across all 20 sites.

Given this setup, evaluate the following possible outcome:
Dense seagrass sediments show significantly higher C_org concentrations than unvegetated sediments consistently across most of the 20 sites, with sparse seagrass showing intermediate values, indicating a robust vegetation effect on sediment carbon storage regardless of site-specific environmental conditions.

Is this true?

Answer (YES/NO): NO